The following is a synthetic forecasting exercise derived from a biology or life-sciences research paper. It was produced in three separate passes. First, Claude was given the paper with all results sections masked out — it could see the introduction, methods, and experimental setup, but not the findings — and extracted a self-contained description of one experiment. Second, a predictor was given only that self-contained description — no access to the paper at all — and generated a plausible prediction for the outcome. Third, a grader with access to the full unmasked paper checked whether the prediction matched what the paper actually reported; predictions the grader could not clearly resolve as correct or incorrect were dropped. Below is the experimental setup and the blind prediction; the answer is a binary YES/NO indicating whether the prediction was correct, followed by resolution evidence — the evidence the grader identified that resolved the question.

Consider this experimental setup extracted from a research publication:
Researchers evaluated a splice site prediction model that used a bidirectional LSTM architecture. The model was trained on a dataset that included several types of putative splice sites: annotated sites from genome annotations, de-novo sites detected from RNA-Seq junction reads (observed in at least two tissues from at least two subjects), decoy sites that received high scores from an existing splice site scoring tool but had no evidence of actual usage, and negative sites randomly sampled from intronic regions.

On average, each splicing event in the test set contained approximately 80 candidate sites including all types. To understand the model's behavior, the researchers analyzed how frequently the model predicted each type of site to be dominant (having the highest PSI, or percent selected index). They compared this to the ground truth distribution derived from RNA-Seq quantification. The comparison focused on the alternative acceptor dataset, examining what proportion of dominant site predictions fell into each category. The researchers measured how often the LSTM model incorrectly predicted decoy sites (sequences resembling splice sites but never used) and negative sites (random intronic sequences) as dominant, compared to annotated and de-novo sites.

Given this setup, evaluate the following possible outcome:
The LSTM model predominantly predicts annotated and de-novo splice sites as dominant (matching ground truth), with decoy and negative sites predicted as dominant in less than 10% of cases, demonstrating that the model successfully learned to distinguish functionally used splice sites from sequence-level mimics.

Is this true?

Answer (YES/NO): YES